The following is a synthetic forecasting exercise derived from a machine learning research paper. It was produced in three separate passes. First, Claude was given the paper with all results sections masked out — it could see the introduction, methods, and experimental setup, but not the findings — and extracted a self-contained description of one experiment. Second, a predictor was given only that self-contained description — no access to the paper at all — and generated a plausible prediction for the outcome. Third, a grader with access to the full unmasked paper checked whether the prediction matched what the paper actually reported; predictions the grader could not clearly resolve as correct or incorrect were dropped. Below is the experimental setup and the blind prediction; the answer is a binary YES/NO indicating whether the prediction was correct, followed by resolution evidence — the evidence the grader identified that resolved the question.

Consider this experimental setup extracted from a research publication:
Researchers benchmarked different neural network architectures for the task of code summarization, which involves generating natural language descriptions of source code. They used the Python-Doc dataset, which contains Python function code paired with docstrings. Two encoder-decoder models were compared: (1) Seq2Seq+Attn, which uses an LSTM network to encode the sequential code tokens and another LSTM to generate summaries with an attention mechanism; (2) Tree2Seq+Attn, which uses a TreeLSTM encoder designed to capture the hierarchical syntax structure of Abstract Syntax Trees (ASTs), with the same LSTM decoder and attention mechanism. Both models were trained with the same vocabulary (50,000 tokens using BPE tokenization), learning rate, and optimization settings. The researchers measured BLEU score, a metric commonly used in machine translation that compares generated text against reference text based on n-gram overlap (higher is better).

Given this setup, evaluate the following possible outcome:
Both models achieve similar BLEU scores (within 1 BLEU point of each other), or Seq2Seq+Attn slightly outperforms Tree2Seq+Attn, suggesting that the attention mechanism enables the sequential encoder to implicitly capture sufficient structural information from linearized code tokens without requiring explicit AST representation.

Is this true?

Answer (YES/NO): YES